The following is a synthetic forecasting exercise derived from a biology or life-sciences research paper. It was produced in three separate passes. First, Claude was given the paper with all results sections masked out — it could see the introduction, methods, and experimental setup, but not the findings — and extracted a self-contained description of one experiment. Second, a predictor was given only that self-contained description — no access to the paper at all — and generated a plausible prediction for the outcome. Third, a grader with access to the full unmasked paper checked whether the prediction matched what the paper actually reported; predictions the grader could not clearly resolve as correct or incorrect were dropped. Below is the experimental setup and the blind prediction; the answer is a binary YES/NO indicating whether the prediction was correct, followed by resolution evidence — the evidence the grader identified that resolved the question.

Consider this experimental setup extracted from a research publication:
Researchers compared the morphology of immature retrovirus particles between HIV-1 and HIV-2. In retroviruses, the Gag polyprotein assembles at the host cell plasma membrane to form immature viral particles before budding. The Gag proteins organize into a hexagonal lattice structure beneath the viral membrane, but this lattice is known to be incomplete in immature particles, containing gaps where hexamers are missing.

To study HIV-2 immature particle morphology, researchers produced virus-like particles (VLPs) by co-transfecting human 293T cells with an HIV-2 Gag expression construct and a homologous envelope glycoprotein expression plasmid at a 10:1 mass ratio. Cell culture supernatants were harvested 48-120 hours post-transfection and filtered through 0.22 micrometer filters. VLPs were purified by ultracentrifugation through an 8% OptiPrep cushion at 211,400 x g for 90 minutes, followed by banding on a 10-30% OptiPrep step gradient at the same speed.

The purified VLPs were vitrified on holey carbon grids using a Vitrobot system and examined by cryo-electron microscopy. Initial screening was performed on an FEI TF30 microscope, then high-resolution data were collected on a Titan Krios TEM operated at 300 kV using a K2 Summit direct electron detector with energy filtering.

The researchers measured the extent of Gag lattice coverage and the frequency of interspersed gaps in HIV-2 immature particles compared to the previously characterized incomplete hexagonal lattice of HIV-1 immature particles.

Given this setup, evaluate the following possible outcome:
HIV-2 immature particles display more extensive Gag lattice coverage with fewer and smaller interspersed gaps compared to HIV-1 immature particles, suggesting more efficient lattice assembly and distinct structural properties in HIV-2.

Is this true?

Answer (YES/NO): YES